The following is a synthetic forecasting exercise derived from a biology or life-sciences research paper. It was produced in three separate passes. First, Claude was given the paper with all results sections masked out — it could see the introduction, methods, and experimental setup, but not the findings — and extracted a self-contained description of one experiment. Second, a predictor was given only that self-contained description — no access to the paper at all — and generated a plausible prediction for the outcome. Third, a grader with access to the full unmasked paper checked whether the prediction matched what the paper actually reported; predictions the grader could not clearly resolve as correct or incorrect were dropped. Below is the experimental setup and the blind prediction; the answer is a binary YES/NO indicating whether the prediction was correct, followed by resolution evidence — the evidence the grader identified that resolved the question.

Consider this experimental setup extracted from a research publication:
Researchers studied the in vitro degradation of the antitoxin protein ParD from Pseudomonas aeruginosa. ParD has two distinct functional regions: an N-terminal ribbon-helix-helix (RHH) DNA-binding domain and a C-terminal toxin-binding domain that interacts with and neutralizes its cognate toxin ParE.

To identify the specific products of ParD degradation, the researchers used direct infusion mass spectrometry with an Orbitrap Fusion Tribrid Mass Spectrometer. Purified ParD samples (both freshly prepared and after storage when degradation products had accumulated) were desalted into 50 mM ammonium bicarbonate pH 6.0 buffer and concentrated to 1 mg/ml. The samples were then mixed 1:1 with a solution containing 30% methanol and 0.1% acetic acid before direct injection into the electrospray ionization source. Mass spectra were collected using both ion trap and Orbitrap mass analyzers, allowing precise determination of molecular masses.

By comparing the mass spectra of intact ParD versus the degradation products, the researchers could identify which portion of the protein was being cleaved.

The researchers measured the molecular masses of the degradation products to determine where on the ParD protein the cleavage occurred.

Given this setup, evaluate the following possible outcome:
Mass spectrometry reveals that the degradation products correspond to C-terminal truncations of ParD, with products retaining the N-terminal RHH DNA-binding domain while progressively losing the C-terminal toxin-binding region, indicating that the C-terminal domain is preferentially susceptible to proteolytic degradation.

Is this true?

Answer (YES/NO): YES